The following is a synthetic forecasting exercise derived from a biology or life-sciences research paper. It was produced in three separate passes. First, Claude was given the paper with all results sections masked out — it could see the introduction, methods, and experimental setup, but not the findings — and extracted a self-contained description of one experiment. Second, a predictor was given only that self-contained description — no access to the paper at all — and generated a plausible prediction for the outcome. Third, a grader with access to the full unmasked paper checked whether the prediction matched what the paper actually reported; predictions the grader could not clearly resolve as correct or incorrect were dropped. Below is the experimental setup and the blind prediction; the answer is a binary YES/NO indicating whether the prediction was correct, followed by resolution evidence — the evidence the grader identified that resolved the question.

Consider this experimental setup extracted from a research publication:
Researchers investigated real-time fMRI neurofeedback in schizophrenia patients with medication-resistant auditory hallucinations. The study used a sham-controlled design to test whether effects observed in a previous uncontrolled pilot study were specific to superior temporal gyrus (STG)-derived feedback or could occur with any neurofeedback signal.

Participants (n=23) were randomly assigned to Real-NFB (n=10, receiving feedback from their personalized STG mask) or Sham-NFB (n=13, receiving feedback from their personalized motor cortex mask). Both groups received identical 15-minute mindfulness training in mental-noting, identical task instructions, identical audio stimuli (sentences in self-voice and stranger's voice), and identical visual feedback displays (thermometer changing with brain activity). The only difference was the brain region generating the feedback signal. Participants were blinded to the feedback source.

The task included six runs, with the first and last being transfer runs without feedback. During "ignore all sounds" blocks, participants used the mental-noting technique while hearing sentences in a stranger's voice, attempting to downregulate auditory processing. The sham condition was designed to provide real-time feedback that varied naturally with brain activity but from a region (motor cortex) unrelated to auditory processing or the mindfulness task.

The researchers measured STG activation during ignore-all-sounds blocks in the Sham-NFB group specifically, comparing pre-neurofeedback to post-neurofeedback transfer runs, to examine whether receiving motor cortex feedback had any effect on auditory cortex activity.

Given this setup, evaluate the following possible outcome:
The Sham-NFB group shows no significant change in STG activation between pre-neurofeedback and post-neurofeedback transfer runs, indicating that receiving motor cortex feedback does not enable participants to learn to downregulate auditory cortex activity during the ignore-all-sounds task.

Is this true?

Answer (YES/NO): NO